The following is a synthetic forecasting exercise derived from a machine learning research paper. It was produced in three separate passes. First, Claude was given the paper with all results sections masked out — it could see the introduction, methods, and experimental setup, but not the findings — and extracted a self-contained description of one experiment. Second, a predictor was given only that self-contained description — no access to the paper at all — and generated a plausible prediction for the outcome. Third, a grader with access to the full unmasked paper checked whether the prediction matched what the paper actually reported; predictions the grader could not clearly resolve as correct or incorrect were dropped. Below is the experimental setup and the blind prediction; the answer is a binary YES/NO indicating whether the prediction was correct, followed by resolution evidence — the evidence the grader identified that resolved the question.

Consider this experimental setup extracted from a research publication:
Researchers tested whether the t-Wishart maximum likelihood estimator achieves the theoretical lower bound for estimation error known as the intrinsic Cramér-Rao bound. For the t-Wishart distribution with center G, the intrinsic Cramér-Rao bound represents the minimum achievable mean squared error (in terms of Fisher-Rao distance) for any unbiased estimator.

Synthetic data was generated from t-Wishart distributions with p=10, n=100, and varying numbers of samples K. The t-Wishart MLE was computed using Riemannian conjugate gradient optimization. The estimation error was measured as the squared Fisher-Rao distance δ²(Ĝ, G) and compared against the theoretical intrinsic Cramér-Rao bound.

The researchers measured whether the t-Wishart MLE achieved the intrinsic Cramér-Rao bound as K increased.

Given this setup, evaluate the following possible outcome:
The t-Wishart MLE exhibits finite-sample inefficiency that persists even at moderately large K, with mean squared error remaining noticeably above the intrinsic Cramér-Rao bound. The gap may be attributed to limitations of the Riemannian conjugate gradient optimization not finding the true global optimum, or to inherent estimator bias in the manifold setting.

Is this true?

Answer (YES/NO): NO